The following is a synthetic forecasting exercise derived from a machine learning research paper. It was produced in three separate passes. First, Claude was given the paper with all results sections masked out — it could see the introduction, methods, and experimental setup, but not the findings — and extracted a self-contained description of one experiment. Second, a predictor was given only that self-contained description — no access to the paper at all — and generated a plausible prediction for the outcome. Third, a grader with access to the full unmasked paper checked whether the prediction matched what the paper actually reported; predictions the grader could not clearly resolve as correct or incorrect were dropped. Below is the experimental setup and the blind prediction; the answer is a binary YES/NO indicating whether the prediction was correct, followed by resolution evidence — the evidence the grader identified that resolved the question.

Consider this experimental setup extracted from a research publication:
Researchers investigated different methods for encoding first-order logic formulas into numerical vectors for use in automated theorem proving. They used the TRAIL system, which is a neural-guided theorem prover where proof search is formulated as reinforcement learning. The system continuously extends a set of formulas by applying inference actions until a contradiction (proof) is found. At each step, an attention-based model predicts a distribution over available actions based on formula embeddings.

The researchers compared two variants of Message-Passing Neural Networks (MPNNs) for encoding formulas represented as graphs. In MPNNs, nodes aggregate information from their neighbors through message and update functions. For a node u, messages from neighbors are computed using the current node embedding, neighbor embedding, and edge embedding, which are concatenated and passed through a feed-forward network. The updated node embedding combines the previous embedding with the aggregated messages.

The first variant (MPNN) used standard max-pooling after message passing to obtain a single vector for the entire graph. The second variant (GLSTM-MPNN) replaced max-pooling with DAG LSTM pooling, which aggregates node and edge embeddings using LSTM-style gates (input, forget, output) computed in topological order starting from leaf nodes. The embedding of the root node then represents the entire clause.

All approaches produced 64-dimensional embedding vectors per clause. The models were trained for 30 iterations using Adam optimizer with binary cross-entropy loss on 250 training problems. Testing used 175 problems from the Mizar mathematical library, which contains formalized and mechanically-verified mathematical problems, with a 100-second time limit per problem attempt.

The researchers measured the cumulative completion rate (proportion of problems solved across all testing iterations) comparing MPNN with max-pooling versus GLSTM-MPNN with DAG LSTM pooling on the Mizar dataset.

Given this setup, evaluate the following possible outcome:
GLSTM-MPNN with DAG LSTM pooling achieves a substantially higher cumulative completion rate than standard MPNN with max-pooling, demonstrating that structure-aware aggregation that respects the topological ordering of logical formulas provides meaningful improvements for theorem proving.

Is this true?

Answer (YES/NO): NO